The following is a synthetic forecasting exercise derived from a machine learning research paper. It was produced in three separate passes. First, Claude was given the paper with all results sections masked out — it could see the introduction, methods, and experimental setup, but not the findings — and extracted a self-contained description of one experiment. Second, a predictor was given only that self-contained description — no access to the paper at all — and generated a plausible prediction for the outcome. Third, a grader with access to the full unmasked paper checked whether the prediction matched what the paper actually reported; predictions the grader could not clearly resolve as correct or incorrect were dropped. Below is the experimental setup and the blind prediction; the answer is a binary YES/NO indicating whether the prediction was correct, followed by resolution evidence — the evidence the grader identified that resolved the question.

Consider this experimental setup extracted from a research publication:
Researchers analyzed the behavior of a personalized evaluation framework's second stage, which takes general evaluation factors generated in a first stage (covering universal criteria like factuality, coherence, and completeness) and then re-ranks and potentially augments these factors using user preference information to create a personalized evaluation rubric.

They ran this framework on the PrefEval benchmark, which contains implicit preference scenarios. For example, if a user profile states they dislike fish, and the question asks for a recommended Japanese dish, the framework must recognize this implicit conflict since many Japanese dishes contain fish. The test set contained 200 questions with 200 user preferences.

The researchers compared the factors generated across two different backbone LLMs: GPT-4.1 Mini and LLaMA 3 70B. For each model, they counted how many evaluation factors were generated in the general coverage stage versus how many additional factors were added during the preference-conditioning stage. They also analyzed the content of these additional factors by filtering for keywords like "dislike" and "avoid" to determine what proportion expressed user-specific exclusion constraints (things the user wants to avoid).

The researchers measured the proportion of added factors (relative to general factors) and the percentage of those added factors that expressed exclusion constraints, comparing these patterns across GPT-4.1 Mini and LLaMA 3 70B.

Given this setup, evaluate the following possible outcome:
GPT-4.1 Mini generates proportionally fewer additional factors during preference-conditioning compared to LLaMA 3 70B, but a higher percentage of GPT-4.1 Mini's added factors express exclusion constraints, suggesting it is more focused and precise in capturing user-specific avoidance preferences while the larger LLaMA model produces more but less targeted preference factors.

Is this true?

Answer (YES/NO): YES